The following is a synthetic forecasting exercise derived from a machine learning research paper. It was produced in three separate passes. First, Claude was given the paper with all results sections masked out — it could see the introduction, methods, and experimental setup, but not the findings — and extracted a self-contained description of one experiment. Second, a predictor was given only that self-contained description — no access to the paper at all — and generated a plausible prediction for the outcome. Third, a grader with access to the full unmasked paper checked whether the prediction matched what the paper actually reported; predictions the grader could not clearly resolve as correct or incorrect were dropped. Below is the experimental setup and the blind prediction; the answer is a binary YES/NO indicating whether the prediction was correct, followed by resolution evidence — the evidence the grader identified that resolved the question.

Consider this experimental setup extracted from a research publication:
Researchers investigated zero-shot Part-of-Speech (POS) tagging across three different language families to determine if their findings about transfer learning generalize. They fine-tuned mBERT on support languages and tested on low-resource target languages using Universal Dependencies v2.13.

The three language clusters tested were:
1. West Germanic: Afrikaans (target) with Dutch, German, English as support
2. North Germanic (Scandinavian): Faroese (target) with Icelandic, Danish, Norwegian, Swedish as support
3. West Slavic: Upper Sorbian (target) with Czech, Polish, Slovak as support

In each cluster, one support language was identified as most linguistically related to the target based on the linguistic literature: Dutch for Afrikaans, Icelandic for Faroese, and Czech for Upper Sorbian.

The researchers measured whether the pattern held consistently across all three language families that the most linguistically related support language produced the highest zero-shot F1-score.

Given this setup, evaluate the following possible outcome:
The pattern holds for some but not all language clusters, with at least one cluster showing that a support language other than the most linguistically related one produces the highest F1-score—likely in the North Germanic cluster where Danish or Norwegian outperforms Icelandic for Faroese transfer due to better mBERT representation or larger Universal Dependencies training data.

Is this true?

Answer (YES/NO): NO